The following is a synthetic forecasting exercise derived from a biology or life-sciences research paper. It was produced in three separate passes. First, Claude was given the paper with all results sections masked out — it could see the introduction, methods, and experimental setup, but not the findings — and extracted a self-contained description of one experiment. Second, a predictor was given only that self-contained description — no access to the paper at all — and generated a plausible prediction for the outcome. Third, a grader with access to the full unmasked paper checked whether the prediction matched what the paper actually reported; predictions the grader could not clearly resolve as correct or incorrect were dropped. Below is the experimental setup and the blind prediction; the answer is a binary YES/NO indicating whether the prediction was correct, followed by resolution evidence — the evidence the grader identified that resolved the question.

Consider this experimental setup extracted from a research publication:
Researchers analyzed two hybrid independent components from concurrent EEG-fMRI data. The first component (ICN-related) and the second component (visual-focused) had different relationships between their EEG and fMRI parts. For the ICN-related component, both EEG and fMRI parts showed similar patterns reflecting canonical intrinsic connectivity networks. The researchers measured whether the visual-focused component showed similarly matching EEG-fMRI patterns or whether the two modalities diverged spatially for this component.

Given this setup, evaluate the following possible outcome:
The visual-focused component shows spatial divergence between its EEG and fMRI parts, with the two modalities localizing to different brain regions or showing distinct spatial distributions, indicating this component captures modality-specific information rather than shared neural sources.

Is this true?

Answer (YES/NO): YES